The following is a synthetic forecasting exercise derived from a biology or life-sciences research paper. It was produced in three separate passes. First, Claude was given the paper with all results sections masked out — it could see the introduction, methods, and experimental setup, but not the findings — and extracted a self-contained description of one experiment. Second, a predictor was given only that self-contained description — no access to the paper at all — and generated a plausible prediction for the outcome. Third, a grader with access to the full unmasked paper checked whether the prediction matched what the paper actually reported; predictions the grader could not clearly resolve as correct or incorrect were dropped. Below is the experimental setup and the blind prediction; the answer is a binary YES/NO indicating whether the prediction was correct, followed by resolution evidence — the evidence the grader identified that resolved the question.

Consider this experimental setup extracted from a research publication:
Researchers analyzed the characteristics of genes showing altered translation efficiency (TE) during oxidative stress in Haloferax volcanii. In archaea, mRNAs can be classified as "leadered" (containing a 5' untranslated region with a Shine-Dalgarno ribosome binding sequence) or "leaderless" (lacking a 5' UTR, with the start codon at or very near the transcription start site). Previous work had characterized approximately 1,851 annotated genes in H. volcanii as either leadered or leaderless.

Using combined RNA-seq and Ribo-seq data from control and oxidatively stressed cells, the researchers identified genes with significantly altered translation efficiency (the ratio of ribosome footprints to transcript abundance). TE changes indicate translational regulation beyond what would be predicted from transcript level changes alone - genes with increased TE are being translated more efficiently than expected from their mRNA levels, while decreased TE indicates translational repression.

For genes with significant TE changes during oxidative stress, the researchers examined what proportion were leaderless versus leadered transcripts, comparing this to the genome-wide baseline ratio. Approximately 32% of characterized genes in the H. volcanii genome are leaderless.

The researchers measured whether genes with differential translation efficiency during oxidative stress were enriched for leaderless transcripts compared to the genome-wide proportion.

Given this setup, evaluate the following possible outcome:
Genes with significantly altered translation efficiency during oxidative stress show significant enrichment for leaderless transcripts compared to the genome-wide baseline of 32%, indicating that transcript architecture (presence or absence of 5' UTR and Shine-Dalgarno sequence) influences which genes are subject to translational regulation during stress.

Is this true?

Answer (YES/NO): NO